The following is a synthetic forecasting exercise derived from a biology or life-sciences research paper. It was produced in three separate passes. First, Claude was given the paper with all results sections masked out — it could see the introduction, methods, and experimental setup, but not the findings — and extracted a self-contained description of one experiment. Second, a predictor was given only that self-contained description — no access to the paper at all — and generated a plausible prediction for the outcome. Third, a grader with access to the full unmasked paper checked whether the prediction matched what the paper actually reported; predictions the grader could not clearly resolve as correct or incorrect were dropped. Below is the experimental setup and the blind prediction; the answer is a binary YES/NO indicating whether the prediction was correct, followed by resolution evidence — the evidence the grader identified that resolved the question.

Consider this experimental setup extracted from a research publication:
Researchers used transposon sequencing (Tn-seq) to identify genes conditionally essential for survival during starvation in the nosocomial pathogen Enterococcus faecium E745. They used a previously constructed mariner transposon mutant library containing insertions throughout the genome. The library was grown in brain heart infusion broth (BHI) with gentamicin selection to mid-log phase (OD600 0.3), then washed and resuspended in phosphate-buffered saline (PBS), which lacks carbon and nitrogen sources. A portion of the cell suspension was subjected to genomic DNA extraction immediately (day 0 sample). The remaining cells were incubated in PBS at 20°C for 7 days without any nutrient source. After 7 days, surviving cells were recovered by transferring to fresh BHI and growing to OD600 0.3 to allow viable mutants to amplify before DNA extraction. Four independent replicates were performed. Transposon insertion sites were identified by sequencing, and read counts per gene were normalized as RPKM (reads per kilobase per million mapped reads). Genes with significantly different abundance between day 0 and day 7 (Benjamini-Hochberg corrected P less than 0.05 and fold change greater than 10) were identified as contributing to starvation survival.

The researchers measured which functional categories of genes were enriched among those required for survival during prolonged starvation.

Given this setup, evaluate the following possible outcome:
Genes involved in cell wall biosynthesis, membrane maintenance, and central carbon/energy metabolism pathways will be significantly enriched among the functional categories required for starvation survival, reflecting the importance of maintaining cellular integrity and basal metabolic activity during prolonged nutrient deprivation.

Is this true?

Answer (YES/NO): NO